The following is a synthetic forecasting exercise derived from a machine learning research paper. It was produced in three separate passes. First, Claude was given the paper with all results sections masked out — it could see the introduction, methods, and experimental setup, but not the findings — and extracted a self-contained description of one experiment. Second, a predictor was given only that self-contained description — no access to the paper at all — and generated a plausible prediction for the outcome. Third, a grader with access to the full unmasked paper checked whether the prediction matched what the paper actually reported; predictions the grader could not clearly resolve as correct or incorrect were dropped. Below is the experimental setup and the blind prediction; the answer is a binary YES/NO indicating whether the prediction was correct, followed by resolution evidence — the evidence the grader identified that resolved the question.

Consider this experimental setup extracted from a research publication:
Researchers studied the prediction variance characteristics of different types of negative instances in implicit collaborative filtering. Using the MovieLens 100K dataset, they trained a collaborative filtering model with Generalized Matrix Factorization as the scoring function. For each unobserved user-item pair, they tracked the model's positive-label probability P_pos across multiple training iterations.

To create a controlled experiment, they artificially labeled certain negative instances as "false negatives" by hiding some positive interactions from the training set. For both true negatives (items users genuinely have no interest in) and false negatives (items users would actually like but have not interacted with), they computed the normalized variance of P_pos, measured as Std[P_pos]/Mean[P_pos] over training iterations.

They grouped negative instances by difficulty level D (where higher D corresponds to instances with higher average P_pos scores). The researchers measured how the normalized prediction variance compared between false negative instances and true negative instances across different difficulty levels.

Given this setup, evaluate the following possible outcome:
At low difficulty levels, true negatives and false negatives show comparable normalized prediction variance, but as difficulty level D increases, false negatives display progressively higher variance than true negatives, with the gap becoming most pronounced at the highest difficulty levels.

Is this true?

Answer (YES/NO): NO